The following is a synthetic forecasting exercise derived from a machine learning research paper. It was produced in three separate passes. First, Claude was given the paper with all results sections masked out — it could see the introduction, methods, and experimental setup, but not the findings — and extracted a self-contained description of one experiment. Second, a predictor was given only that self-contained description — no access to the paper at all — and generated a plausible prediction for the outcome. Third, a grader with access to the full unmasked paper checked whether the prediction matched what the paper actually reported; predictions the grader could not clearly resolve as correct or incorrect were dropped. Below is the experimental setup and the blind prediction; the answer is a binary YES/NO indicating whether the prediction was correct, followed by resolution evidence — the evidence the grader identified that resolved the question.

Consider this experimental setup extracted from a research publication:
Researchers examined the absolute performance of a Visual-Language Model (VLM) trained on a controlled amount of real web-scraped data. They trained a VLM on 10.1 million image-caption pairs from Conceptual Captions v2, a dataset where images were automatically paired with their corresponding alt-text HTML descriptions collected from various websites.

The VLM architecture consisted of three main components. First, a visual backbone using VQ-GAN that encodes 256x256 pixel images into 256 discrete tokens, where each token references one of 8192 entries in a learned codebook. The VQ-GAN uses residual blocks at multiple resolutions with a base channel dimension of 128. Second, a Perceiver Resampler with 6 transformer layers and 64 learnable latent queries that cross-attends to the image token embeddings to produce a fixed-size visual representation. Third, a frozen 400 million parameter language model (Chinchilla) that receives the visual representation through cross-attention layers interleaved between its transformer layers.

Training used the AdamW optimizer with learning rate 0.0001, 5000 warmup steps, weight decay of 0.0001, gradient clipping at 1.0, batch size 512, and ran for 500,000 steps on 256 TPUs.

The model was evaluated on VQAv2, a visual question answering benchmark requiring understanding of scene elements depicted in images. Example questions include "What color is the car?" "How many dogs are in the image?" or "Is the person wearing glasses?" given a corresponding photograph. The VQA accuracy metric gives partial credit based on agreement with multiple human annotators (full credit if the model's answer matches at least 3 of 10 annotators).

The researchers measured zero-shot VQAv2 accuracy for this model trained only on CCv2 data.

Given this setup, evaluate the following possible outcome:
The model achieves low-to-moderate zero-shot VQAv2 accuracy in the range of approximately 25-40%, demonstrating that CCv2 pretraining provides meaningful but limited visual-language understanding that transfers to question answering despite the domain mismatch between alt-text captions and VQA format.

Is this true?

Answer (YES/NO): YES